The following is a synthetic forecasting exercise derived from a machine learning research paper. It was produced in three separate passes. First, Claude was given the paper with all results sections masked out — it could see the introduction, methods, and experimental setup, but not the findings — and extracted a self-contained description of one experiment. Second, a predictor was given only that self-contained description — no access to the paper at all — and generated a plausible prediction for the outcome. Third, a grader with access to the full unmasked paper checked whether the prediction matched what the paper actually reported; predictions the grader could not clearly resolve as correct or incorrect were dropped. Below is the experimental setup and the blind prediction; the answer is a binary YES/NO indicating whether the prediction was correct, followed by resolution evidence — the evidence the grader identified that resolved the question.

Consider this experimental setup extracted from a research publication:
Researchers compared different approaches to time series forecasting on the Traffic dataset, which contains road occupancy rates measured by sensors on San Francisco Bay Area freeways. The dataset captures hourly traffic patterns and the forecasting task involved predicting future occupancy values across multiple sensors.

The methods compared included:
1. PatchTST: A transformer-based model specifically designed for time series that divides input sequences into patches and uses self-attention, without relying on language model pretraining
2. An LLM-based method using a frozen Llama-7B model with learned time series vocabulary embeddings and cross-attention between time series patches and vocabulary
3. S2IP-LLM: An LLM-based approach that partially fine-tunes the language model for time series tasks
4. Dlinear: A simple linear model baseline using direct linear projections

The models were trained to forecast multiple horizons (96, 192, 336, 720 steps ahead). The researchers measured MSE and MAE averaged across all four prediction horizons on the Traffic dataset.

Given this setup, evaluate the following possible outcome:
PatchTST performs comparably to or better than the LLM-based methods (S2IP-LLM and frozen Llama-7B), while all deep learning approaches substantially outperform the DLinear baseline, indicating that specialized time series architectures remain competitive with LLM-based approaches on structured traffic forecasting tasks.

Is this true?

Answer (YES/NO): NO